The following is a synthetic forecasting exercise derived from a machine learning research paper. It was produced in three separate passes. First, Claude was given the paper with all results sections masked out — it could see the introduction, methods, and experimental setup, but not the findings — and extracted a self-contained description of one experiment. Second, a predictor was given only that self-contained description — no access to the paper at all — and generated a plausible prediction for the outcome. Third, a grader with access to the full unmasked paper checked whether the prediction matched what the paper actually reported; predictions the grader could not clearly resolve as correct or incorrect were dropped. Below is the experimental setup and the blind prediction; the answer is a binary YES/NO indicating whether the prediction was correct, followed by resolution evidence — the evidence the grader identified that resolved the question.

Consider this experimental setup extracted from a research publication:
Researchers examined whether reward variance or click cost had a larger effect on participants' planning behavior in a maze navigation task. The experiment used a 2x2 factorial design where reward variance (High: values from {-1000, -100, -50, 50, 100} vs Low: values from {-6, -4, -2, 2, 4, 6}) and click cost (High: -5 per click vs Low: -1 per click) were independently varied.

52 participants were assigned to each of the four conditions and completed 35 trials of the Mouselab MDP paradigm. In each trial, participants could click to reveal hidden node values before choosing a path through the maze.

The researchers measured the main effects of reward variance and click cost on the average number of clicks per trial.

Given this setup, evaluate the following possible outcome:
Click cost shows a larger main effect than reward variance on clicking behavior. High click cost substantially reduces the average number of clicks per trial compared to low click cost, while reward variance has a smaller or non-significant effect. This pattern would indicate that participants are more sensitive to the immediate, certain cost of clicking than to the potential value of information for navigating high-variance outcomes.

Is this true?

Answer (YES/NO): NO